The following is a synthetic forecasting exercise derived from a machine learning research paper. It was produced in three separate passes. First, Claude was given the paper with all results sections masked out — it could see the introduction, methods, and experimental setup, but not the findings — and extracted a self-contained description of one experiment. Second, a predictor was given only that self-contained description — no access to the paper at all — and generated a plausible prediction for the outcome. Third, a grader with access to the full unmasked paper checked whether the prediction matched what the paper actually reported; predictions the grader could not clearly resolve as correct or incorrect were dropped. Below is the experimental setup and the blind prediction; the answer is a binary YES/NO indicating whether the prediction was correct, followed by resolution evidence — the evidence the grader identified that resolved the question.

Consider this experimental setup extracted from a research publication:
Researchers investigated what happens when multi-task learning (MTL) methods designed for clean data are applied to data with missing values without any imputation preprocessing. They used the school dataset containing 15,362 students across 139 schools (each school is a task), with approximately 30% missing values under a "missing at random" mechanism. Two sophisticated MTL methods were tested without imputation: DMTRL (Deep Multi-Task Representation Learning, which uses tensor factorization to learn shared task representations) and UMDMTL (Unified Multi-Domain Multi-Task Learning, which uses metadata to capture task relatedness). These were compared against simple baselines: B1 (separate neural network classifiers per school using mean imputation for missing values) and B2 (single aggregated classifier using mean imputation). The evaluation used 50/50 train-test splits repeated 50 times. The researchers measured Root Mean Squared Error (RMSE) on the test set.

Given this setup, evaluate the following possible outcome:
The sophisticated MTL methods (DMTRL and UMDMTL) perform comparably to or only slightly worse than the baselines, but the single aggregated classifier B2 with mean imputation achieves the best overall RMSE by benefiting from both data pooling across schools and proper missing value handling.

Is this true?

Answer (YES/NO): NO